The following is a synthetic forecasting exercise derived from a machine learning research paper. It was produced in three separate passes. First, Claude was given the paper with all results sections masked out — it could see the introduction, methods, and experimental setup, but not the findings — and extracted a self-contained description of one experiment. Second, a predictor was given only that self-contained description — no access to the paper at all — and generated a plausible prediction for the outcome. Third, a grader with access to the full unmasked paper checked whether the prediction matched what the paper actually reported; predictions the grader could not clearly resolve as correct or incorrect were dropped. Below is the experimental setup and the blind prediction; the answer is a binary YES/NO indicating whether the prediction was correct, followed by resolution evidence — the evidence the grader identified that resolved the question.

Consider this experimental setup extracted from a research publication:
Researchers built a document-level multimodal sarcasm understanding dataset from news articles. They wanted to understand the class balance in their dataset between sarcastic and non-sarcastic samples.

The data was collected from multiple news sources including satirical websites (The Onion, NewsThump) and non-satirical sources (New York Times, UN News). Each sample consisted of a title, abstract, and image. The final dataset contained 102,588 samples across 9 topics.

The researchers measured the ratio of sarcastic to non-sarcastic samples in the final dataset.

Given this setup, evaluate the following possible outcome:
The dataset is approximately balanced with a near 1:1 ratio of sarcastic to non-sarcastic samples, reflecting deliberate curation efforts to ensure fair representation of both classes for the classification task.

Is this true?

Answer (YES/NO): NO